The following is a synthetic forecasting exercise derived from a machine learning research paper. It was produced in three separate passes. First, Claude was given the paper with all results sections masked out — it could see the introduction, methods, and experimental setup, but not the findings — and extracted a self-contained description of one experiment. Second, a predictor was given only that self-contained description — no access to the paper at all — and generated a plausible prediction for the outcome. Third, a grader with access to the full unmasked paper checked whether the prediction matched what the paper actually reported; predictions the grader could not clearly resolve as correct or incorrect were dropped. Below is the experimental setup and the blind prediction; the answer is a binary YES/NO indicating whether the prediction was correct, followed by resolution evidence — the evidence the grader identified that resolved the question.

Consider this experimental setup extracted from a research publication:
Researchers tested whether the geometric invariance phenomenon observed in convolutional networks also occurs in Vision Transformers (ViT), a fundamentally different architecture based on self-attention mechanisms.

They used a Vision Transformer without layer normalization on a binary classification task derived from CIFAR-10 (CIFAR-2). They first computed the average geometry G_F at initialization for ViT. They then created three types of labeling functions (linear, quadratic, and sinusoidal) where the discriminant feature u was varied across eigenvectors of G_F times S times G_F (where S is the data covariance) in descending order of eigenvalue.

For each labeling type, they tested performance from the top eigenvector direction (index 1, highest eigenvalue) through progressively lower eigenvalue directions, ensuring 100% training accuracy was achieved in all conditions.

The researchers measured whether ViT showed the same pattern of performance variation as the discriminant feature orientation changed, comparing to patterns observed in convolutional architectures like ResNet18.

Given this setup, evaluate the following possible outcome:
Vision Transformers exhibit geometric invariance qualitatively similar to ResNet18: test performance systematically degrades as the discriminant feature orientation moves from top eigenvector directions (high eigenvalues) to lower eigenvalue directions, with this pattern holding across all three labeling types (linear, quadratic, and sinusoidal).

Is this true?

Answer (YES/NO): YES